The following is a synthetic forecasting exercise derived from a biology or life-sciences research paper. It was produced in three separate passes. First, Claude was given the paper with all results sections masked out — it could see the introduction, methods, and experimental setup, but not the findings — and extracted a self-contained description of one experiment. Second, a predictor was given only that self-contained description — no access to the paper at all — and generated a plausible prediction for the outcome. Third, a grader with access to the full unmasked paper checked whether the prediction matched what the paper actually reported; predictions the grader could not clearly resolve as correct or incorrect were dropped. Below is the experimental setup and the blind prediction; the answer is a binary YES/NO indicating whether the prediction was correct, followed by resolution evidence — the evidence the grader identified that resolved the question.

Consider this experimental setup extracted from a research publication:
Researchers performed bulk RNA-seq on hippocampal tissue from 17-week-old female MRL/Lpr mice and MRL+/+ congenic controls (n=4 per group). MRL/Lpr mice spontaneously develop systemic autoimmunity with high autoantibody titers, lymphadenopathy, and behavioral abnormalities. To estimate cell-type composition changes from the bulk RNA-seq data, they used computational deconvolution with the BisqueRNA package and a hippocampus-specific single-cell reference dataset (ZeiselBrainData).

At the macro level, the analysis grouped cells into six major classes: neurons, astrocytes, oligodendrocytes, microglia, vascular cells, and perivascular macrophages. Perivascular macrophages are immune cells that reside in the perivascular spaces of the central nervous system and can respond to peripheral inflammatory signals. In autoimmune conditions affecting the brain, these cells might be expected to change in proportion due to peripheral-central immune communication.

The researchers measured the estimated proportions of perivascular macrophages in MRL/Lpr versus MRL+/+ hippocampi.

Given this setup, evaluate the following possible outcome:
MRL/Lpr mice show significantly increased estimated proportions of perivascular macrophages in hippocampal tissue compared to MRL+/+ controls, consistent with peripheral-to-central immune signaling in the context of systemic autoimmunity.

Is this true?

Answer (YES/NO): NO